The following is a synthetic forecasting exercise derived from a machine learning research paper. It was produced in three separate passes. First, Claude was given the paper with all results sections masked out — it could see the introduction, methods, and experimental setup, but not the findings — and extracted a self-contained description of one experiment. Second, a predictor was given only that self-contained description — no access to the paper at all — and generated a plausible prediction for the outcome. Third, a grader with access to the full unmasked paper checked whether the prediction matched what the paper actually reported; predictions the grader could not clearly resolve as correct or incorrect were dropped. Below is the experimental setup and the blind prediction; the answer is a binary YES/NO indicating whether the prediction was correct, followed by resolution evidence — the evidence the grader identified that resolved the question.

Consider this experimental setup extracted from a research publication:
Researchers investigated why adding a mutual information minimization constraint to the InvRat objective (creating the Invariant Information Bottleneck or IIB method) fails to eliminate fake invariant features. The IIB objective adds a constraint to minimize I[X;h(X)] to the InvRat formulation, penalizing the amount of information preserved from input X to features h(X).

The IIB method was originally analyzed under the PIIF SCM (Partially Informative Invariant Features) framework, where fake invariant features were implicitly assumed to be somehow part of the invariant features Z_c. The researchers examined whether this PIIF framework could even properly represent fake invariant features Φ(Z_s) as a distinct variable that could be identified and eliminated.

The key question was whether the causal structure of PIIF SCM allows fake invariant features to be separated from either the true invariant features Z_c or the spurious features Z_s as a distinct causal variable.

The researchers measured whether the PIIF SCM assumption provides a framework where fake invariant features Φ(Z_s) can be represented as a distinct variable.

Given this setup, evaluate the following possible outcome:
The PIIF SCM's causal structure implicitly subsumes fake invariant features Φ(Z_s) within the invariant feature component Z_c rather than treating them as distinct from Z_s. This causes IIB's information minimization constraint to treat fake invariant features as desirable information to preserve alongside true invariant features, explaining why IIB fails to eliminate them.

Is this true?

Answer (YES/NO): NO